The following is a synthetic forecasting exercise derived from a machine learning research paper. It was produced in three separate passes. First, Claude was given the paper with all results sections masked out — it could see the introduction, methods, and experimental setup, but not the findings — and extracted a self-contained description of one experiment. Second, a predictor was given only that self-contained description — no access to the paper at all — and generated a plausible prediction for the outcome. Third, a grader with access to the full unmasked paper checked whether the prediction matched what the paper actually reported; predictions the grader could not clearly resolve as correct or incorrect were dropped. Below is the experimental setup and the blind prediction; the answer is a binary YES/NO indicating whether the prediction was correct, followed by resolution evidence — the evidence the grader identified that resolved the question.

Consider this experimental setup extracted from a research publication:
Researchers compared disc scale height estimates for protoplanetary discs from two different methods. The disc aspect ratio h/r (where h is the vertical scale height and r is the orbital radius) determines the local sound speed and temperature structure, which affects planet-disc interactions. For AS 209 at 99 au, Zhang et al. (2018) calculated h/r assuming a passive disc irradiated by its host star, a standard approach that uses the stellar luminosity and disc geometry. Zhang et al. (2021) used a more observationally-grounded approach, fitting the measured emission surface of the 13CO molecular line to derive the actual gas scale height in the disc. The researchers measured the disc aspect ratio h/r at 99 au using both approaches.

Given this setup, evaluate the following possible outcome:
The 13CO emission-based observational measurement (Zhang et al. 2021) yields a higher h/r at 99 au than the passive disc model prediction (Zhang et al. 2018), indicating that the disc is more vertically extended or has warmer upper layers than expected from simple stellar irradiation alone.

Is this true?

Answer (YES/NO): NO